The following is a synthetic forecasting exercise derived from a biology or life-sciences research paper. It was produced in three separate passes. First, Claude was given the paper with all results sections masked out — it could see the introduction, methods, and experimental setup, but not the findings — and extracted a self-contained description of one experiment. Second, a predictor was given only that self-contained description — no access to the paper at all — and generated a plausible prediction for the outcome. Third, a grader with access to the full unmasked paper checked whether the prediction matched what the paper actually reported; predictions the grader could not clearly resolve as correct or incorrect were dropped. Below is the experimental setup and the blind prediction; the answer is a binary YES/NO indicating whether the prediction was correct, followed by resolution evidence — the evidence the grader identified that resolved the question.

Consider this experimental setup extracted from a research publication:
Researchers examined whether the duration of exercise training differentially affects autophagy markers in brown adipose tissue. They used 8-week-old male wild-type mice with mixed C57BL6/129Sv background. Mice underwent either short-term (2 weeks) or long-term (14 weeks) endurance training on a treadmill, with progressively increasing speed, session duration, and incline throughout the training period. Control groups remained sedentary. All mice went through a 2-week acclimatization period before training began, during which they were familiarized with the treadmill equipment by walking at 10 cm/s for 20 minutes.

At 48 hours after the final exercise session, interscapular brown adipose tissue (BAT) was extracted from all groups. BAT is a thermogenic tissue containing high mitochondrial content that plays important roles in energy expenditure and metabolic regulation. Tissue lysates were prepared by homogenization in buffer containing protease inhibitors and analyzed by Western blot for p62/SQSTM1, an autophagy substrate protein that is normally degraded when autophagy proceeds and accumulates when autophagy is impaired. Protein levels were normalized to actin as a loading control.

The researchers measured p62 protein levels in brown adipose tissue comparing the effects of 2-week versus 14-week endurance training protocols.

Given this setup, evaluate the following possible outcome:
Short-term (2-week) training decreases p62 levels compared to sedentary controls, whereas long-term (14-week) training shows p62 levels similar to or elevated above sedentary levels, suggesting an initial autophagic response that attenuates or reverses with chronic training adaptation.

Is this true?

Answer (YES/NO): YES